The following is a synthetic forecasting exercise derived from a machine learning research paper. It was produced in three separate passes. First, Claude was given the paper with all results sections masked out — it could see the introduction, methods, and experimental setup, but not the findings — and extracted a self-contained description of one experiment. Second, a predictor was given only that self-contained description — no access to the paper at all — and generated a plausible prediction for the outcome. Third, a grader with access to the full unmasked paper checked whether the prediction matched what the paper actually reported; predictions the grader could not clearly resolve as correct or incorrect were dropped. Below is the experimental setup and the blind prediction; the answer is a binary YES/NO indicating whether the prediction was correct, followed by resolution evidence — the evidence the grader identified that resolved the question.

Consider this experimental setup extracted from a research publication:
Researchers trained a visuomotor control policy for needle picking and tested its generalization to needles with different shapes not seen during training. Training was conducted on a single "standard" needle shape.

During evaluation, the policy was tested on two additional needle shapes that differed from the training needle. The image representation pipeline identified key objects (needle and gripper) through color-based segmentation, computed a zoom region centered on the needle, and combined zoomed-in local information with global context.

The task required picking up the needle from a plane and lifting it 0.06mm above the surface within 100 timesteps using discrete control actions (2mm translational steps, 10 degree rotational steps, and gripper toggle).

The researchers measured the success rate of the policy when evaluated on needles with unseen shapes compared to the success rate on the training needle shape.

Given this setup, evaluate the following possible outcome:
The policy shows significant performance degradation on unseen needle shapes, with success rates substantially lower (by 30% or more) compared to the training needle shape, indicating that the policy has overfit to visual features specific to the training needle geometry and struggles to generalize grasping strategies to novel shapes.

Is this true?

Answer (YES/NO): NO